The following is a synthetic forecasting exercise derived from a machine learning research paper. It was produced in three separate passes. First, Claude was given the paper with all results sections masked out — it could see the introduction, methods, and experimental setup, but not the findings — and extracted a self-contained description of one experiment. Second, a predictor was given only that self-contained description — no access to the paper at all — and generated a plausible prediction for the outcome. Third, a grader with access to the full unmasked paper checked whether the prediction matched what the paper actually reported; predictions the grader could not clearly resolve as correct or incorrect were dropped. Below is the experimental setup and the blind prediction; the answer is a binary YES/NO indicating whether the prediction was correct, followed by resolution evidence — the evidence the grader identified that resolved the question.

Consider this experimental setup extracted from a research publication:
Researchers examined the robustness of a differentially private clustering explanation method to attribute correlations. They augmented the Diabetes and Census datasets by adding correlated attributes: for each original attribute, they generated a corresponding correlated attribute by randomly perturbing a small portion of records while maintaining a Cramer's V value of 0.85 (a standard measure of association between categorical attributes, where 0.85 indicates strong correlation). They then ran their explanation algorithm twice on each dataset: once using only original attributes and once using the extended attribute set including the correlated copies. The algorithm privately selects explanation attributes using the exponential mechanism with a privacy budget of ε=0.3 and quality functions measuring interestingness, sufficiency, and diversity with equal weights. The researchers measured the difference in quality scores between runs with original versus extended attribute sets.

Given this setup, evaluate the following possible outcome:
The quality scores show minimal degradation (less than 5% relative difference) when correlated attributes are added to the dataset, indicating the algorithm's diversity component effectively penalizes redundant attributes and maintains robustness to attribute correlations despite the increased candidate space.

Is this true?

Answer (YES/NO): NO